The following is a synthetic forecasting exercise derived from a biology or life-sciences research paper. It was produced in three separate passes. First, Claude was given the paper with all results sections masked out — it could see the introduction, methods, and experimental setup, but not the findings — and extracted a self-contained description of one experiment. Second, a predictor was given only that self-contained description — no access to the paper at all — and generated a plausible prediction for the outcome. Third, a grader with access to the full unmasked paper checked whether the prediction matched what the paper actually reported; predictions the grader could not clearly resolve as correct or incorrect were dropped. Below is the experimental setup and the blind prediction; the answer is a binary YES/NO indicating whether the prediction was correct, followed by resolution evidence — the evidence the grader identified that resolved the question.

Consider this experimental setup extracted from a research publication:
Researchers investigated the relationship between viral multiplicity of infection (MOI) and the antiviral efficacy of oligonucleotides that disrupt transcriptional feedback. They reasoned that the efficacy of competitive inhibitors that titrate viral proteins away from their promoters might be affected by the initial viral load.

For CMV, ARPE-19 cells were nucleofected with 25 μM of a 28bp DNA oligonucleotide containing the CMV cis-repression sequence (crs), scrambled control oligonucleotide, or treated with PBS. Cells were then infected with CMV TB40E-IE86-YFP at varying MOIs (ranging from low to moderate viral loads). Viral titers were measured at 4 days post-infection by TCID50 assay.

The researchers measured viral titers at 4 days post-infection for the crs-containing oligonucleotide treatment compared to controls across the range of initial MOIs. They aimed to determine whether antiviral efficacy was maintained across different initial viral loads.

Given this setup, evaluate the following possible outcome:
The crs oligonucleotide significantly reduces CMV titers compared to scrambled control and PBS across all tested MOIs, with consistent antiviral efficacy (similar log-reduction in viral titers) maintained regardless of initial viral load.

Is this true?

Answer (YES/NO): NO